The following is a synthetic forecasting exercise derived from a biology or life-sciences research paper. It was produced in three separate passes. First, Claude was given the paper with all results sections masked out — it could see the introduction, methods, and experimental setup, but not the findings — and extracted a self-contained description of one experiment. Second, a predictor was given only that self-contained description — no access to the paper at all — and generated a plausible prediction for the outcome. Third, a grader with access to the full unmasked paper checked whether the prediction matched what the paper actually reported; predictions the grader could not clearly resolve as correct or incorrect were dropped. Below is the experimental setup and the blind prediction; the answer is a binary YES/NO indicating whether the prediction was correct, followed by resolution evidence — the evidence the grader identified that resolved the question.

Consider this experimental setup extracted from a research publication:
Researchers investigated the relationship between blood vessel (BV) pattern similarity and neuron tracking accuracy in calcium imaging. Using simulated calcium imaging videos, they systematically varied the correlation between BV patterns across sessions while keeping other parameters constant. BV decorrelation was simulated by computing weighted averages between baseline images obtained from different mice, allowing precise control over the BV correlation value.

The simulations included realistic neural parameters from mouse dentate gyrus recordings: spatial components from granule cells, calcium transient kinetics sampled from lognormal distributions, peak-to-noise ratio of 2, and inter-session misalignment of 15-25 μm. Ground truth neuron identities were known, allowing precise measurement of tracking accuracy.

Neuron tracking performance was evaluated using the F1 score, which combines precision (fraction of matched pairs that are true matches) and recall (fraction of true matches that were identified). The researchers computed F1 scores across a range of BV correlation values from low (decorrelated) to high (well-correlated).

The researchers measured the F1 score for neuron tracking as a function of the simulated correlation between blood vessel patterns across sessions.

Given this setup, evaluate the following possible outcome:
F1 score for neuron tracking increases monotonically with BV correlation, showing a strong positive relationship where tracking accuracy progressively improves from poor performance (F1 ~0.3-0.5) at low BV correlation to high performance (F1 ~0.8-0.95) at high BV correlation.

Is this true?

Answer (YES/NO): NO